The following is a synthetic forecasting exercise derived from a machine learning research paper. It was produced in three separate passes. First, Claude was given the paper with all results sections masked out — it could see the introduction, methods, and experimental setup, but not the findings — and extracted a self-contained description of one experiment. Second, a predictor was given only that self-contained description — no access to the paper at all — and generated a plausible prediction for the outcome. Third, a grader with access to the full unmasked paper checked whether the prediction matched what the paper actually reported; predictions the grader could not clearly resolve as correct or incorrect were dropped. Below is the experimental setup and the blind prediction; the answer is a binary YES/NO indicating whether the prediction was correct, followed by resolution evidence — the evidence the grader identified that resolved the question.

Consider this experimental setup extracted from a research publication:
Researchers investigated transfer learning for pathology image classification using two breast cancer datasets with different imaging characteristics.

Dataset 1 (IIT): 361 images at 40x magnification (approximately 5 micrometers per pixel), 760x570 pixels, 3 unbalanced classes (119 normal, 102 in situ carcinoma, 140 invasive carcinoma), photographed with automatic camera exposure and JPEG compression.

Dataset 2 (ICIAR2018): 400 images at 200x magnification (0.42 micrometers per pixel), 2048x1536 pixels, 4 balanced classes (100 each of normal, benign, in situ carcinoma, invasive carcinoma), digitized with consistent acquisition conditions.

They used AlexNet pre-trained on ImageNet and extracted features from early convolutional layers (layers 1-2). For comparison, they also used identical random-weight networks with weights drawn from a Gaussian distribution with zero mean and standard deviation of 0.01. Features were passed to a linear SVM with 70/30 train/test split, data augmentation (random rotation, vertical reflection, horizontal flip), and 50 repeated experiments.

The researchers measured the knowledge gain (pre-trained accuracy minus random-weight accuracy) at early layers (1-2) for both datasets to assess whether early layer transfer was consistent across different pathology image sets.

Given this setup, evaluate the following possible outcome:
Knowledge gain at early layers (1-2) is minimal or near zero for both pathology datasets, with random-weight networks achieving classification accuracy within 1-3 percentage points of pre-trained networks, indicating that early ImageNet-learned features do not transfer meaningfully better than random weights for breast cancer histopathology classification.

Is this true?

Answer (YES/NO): NO